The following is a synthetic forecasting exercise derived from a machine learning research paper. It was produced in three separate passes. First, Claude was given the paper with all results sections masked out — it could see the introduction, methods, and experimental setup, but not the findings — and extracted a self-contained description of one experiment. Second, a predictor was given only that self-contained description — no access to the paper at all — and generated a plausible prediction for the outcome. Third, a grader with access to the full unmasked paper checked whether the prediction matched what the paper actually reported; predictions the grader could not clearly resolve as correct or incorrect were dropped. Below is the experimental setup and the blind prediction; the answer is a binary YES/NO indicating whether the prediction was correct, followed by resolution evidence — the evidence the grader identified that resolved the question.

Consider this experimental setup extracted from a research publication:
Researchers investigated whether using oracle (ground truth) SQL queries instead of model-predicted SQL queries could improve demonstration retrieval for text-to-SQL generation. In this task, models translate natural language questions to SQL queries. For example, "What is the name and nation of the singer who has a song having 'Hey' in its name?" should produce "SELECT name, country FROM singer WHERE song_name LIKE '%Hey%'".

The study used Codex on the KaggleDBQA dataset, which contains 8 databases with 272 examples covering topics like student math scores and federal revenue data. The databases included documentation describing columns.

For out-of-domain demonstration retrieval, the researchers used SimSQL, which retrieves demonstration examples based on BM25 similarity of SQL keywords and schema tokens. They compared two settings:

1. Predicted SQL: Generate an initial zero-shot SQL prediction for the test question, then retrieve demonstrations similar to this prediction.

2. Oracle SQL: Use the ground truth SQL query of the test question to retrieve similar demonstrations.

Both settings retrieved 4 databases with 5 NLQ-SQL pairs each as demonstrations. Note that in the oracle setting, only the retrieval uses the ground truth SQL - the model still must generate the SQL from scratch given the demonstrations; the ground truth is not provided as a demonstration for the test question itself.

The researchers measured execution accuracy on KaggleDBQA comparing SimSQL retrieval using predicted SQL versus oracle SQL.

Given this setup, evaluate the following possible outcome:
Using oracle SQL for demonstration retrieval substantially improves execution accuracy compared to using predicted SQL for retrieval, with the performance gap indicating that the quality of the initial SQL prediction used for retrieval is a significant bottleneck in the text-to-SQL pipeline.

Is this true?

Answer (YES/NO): NO